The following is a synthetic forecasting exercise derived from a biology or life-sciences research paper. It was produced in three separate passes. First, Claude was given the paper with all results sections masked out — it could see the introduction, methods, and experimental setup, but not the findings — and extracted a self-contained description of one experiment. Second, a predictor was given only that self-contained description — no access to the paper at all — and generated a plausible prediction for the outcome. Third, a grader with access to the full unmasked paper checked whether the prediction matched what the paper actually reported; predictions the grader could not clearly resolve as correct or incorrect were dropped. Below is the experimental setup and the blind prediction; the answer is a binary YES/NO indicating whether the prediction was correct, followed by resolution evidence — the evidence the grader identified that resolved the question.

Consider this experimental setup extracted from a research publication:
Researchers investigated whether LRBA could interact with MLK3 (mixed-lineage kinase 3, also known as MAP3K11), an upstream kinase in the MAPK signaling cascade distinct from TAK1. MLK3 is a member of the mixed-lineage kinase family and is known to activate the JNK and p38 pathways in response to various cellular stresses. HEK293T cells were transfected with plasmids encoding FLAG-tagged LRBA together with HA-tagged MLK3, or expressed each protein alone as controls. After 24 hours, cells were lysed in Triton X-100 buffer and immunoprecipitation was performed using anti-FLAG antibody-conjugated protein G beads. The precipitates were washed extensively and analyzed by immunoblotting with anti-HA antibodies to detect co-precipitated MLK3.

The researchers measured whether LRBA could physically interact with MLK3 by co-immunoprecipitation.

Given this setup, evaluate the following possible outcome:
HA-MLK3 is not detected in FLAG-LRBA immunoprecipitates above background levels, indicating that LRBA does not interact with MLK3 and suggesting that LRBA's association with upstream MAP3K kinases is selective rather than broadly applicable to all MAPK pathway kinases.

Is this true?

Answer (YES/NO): NO